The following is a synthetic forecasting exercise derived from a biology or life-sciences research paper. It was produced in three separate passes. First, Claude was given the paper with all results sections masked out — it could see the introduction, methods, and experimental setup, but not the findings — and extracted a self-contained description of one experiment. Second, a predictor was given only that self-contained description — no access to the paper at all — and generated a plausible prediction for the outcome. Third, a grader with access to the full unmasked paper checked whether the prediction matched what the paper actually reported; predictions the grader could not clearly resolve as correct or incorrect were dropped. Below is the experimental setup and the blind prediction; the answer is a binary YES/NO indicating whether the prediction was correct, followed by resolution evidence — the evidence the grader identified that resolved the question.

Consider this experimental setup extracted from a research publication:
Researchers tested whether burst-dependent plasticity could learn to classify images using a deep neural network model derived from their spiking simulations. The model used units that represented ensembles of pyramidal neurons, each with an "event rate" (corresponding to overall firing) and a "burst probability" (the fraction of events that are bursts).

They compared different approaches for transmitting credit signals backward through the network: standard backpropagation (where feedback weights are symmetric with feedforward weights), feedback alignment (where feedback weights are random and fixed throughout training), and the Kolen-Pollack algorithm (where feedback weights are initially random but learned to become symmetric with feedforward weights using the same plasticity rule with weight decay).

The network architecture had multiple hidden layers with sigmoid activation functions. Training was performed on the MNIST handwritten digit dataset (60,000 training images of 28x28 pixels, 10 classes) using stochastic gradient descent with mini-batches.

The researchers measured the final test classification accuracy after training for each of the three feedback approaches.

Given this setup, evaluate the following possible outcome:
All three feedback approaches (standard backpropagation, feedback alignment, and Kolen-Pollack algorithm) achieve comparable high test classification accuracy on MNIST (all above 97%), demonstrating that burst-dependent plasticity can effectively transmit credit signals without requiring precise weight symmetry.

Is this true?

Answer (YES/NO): YES